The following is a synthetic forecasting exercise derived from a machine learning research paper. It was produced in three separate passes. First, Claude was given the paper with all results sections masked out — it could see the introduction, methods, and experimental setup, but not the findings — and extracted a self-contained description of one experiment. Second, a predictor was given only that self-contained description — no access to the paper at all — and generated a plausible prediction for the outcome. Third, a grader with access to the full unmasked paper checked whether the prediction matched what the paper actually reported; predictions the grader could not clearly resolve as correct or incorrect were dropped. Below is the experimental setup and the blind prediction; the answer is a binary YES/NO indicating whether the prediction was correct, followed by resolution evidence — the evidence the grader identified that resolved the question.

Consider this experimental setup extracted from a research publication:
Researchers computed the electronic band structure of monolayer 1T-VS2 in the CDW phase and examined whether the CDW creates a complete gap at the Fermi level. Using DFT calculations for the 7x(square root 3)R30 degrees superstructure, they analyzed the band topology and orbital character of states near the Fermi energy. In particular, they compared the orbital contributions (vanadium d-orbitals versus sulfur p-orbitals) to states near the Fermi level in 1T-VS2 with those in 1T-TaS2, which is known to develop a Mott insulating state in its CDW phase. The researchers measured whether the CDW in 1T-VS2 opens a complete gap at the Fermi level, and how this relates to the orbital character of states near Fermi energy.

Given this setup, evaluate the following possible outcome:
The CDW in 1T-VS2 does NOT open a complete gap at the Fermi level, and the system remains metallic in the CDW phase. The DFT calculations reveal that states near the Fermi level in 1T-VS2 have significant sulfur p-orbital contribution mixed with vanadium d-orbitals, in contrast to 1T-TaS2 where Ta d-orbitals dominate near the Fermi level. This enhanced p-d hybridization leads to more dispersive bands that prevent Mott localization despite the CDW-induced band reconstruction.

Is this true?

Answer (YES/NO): YES